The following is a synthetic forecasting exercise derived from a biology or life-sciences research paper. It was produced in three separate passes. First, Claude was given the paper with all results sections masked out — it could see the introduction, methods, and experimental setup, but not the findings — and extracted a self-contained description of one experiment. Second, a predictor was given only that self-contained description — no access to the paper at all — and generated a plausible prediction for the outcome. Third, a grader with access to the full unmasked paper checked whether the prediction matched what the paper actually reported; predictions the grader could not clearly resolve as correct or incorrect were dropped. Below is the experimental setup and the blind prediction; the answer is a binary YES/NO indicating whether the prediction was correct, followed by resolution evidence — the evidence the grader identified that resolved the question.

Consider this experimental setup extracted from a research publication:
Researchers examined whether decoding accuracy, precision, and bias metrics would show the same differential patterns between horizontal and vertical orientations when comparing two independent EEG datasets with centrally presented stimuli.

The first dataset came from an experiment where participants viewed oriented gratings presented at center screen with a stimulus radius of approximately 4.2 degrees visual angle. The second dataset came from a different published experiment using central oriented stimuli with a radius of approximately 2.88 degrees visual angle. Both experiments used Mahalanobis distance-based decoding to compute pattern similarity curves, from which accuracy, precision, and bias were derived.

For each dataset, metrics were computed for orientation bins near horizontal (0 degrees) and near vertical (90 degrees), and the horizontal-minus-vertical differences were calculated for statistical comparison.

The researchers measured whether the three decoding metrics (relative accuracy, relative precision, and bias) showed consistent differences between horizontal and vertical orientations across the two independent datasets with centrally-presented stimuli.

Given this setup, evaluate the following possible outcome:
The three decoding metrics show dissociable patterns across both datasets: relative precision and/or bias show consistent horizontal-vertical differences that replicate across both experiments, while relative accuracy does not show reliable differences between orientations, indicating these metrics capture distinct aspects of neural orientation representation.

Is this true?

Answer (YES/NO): NO